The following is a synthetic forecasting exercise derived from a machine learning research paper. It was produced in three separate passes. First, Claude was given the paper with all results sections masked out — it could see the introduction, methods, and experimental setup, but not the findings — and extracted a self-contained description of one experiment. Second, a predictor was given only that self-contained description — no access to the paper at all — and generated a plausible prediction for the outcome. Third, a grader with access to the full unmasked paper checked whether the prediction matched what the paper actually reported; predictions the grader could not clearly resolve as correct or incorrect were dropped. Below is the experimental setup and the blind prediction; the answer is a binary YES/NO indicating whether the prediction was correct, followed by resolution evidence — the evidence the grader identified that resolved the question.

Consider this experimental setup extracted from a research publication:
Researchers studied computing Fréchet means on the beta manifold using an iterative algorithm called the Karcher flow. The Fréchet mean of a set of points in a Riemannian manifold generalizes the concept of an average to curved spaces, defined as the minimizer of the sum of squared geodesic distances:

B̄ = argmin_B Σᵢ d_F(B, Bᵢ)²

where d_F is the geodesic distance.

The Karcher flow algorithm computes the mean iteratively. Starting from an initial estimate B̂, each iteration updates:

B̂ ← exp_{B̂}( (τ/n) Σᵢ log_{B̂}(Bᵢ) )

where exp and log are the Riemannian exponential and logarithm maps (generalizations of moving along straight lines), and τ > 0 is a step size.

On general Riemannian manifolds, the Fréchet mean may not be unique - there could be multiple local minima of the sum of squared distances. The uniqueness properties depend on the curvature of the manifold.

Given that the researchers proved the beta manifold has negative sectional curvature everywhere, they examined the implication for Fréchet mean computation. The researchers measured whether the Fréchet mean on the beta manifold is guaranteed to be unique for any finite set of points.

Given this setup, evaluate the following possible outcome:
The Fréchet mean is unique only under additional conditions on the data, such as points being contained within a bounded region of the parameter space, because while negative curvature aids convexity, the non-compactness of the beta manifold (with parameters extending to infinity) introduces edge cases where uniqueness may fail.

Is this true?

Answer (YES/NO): NO